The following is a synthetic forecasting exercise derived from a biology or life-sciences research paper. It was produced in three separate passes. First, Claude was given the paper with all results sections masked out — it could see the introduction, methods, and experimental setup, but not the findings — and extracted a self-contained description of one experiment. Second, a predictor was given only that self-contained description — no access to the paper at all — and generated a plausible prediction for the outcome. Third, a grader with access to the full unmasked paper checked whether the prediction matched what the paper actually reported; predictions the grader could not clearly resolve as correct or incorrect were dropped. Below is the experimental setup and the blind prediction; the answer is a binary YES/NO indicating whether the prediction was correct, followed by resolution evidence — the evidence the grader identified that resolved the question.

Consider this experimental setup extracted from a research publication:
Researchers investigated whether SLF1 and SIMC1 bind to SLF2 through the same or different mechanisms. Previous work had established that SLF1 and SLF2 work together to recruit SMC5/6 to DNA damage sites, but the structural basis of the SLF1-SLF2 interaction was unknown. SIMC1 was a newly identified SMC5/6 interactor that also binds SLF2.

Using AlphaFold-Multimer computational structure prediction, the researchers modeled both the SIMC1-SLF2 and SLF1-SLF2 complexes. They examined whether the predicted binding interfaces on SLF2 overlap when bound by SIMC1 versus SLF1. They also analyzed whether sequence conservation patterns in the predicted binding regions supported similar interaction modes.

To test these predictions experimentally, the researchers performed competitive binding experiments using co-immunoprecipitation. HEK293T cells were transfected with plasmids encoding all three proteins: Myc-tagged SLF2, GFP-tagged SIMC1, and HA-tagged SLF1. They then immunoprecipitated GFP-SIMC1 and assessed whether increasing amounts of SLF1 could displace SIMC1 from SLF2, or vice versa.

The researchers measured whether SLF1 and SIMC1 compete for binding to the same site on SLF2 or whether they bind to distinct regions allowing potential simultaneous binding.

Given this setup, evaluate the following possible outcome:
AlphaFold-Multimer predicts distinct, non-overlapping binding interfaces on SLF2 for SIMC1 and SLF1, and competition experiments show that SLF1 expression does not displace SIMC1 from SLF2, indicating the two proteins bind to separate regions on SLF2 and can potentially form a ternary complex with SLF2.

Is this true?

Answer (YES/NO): NO